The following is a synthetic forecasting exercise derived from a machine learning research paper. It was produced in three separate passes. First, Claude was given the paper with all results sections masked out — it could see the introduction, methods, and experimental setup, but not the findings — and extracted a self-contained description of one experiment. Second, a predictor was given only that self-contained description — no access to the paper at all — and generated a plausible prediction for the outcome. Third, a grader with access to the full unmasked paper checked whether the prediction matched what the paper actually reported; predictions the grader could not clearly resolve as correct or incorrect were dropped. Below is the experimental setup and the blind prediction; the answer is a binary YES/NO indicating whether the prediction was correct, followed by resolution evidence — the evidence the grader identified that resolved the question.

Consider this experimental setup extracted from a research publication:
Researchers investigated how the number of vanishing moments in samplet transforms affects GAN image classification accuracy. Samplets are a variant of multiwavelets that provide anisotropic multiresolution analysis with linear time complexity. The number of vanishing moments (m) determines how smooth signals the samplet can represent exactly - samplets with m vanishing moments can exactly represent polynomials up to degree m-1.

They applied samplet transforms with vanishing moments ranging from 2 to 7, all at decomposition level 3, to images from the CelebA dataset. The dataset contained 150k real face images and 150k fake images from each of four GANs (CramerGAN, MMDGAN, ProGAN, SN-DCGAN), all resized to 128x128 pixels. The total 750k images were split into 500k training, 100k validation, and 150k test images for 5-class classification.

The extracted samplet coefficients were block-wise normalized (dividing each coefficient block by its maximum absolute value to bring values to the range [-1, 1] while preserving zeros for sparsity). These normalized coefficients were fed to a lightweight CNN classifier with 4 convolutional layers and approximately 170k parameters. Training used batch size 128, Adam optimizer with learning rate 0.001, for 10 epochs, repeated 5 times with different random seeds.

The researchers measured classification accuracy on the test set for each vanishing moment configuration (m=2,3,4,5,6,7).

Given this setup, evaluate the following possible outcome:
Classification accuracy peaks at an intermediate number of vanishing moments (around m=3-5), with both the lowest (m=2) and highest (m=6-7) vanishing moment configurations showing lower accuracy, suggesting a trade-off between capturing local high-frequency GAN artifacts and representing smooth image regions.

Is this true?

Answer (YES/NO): NO